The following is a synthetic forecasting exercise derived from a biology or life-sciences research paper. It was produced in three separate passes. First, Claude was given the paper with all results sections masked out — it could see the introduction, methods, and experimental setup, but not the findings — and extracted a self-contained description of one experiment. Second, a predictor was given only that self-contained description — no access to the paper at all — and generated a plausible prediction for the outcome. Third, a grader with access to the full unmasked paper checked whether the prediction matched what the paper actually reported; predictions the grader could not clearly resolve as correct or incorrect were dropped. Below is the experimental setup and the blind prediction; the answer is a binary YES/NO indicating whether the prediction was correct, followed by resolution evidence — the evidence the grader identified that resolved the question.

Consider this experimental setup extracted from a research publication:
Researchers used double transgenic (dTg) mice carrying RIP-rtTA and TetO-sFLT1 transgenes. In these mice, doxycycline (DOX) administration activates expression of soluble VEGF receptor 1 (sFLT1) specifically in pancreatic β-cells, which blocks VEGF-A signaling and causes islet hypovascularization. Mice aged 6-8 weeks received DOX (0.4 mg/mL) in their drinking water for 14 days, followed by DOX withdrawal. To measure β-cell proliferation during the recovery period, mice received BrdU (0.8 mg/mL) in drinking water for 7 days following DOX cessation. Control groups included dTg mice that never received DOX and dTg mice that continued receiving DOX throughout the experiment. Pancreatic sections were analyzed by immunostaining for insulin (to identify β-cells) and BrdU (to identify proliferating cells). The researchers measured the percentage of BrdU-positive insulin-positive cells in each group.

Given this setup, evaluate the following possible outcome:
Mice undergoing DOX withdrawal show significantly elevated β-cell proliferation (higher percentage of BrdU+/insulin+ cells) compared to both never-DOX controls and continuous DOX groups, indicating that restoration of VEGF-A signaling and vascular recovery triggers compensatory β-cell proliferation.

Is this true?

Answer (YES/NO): NO